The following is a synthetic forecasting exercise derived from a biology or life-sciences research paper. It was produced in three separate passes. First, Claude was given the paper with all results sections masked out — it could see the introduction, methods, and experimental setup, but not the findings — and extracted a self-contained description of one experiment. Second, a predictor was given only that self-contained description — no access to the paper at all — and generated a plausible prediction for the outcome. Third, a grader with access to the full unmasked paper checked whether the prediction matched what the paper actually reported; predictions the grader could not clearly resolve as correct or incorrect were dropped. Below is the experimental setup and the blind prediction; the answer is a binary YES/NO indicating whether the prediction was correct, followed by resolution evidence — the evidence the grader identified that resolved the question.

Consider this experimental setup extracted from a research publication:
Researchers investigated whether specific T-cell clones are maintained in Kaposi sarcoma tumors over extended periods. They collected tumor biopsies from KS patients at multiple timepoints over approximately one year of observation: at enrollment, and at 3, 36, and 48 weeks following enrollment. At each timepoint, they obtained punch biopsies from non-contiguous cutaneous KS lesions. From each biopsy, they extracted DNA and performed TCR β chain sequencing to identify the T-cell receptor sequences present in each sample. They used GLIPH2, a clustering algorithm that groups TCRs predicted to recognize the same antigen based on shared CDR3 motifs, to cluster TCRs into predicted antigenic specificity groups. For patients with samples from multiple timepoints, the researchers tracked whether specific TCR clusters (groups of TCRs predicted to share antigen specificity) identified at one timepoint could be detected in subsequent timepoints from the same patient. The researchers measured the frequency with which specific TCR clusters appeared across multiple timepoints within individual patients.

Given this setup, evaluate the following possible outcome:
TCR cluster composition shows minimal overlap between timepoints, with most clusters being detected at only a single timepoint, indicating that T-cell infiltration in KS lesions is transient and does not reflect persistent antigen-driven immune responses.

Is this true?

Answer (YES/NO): NO